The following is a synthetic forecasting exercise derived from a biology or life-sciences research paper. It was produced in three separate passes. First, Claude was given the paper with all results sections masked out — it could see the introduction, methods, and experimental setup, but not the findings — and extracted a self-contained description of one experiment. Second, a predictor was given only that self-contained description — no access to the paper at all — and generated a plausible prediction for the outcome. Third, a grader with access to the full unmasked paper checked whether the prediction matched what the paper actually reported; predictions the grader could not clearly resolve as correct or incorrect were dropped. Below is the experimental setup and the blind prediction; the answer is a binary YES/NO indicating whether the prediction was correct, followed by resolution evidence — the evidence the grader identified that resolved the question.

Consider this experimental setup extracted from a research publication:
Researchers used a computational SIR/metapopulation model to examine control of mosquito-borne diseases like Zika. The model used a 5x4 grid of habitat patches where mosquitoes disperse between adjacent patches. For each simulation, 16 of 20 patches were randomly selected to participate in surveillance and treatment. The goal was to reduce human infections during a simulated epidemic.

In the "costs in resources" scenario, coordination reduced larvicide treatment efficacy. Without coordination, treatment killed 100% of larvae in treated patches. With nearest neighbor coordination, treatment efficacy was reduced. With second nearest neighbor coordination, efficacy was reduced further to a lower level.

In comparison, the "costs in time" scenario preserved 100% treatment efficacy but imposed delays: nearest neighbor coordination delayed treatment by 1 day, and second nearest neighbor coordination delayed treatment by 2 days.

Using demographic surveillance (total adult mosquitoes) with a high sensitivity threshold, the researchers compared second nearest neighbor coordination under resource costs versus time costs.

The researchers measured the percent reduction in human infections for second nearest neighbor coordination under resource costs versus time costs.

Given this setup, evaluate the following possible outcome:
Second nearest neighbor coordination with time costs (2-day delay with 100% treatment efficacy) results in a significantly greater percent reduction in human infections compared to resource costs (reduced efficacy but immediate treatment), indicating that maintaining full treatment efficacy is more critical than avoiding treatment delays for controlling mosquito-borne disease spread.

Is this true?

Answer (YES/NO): YES